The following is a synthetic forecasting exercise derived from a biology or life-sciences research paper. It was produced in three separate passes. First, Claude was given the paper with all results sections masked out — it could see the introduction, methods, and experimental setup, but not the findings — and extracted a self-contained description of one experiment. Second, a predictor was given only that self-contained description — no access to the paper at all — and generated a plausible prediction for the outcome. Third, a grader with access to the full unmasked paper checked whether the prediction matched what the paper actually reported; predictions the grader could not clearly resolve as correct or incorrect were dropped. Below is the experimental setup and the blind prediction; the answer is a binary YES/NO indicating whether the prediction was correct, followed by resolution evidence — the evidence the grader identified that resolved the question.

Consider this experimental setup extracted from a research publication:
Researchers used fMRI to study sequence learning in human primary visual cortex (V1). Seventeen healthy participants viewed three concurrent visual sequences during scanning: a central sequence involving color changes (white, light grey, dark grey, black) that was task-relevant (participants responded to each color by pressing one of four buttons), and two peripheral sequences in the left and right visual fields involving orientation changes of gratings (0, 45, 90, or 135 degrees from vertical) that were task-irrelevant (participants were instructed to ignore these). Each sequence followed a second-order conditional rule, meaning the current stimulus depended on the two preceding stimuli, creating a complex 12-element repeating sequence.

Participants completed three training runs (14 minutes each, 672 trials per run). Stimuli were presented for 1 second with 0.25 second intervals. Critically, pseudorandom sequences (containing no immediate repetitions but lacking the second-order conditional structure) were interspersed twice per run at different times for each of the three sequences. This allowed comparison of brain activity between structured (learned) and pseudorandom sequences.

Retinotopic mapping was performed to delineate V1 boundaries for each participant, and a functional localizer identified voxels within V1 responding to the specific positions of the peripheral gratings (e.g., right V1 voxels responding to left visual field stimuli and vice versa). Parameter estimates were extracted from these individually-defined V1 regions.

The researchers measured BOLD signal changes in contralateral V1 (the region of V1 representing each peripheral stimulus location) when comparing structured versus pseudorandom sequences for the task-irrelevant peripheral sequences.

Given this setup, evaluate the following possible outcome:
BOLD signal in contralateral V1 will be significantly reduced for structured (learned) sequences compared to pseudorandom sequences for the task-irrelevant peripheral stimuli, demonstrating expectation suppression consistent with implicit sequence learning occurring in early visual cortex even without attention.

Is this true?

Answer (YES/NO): NO